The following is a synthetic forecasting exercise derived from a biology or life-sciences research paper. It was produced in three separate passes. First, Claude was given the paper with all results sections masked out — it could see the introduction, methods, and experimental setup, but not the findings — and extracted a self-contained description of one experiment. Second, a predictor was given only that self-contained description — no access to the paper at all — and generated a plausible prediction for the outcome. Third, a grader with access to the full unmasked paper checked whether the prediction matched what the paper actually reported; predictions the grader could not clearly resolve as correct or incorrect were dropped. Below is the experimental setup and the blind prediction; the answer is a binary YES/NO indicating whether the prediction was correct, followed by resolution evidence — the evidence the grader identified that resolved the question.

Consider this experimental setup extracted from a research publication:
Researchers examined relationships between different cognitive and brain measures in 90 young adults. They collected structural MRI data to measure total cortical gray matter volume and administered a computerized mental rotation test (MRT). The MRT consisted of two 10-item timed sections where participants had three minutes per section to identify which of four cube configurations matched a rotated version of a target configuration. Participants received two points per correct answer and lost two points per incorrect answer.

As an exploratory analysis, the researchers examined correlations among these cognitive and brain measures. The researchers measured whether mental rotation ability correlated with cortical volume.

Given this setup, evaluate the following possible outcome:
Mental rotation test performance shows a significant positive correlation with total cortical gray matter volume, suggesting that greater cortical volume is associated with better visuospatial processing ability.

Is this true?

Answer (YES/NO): YES